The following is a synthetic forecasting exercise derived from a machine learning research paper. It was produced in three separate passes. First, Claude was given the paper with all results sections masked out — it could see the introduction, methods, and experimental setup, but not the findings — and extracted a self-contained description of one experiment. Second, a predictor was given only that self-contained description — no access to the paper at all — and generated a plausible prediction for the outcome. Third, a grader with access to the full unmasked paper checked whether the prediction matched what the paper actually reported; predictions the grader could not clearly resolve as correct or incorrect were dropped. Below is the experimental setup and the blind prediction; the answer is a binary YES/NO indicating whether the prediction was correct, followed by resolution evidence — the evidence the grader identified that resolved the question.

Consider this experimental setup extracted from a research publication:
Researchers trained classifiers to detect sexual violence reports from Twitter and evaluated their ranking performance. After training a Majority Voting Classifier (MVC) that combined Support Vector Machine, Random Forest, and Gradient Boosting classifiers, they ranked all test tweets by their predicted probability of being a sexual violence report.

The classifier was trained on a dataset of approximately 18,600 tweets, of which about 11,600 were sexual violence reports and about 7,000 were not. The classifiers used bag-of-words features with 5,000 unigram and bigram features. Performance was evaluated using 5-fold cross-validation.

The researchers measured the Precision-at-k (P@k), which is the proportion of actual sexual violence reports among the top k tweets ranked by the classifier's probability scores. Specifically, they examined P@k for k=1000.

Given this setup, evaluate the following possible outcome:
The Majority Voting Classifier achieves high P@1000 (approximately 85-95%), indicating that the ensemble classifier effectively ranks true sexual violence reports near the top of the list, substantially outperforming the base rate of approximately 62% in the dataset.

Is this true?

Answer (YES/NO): NO